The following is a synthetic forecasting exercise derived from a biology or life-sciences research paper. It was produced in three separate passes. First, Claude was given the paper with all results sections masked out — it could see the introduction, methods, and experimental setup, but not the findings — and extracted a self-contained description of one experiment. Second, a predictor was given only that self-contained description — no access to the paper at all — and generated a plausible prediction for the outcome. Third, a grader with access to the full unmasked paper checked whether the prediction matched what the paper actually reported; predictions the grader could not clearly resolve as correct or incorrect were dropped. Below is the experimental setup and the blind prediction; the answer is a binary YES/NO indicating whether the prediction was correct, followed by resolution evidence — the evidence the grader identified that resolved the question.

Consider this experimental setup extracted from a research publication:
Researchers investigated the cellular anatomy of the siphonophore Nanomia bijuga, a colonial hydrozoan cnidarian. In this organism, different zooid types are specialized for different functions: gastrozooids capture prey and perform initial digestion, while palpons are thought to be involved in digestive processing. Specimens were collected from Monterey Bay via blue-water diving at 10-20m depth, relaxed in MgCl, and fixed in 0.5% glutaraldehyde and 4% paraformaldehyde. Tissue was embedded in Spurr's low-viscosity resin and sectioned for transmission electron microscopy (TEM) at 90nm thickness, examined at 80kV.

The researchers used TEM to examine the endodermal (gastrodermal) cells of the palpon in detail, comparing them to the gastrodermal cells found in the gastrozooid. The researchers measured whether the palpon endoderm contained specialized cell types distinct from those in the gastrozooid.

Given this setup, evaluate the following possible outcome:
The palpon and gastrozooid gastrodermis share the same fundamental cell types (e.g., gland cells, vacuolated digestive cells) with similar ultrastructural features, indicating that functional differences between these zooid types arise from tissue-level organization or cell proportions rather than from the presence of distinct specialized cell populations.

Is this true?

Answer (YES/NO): NO